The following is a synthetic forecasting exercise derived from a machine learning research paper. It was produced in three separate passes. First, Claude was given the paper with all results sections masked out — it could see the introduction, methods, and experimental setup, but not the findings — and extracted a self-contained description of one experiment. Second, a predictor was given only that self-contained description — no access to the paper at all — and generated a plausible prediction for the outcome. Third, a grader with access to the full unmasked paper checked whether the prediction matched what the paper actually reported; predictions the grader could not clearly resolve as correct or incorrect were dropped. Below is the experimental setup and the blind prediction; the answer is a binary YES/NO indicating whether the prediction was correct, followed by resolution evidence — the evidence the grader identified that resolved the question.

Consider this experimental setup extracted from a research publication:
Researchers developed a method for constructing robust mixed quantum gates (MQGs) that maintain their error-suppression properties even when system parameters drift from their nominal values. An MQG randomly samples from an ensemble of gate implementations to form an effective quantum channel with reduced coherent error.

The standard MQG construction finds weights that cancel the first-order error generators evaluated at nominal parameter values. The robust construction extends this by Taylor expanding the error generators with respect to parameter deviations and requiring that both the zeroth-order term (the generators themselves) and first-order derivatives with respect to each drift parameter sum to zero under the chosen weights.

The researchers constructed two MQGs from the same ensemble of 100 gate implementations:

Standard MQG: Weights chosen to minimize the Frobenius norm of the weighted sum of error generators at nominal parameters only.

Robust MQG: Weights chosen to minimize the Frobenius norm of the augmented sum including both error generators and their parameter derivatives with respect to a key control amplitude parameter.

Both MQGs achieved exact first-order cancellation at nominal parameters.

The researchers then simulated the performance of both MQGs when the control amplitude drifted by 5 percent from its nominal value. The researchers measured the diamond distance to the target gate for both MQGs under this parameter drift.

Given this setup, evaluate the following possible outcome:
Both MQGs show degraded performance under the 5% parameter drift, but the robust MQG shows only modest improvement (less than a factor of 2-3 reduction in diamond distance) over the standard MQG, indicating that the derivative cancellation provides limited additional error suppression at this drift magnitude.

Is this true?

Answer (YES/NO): NO